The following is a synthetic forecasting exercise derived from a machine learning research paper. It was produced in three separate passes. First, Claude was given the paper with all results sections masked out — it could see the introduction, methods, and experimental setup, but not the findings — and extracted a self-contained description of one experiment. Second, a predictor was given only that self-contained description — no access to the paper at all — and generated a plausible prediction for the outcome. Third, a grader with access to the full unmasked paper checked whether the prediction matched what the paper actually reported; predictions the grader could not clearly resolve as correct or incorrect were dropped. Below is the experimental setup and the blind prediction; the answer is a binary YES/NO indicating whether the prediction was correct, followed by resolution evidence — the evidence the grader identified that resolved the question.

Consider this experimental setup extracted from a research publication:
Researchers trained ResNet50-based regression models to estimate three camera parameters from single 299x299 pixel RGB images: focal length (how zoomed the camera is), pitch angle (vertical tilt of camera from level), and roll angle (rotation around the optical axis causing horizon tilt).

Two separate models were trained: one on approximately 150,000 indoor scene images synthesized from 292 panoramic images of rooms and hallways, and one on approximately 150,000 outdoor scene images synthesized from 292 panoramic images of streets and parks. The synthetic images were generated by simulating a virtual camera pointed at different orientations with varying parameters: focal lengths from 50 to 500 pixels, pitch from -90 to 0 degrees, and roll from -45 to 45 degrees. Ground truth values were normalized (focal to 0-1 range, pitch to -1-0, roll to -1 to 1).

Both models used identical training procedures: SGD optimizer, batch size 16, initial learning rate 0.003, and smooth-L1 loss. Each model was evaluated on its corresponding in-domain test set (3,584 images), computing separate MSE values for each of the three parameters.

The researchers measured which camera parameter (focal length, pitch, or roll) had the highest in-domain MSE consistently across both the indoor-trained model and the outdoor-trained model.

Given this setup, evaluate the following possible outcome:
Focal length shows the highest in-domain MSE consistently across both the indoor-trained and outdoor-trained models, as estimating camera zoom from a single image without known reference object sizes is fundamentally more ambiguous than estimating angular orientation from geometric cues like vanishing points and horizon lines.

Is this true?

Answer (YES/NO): NO